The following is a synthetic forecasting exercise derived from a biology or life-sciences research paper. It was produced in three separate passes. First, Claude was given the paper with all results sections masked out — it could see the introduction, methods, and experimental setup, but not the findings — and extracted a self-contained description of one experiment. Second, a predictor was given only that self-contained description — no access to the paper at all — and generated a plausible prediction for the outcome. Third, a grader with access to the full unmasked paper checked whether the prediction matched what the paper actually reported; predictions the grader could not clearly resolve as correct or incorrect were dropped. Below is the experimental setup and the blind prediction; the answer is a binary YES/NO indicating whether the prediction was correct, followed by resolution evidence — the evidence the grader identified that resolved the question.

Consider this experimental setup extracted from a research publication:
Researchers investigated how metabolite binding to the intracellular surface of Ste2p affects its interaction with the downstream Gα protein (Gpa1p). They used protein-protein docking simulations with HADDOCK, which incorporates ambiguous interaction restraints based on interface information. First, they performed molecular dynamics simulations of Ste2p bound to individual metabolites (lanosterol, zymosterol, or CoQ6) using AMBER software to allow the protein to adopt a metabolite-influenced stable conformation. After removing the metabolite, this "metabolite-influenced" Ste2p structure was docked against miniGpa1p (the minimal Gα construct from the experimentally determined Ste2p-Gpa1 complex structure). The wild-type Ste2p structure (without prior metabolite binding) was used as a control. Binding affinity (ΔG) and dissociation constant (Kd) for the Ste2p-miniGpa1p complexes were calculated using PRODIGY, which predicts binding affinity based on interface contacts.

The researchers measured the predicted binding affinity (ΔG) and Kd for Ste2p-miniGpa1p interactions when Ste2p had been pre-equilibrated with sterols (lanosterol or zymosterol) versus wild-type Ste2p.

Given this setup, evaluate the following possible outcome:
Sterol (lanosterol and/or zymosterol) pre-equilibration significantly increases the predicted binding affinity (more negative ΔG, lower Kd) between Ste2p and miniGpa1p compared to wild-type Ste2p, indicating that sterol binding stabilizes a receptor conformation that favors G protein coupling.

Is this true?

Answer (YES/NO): YES